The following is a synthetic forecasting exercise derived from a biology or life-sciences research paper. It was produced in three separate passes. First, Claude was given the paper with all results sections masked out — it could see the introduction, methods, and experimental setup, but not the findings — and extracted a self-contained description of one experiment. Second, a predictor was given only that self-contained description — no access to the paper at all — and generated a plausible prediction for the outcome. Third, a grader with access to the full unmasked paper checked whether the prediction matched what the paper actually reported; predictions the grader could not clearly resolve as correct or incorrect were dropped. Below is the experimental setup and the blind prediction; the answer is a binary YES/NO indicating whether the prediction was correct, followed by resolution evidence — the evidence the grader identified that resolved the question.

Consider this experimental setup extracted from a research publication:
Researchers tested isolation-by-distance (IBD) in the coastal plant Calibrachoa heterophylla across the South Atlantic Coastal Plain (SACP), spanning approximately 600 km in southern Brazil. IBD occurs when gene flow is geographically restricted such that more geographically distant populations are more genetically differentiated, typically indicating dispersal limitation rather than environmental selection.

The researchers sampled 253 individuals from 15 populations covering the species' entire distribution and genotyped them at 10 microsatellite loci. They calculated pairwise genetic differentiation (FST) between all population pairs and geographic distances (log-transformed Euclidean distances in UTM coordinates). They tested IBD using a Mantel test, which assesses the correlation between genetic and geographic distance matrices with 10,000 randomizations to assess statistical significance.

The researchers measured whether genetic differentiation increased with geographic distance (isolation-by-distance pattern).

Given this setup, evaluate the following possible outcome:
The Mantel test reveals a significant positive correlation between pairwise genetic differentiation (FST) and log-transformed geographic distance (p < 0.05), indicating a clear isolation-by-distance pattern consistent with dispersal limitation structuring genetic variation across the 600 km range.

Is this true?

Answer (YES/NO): YES